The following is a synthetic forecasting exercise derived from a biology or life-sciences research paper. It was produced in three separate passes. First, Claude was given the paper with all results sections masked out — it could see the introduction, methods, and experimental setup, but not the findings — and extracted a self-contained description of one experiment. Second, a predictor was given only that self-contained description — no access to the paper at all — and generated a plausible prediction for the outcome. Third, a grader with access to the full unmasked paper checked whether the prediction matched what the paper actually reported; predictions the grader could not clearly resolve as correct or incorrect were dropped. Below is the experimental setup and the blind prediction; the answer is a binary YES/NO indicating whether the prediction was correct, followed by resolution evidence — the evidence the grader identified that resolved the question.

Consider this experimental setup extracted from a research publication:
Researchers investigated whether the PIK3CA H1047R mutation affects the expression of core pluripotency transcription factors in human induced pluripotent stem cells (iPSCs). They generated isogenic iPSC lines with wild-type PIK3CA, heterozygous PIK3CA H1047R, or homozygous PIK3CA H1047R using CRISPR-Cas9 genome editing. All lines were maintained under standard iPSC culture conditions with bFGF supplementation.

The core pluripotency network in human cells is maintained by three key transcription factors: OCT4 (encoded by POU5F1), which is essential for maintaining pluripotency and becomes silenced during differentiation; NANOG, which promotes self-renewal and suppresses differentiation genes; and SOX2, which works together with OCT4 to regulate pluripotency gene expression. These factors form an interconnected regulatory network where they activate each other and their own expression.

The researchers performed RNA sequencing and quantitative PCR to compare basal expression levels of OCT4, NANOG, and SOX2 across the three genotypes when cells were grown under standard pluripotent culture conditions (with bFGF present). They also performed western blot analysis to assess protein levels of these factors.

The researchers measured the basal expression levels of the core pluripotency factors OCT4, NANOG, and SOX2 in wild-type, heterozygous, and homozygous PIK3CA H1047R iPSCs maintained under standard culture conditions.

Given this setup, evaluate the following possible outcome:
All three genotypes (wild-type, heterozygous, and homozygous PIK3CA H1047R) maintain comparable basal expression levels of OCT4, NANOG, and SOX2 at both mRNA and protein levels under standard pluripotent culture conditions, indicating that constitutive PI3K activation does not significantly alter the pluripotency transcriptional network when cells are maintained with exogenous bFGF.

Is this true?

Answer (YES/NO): NO